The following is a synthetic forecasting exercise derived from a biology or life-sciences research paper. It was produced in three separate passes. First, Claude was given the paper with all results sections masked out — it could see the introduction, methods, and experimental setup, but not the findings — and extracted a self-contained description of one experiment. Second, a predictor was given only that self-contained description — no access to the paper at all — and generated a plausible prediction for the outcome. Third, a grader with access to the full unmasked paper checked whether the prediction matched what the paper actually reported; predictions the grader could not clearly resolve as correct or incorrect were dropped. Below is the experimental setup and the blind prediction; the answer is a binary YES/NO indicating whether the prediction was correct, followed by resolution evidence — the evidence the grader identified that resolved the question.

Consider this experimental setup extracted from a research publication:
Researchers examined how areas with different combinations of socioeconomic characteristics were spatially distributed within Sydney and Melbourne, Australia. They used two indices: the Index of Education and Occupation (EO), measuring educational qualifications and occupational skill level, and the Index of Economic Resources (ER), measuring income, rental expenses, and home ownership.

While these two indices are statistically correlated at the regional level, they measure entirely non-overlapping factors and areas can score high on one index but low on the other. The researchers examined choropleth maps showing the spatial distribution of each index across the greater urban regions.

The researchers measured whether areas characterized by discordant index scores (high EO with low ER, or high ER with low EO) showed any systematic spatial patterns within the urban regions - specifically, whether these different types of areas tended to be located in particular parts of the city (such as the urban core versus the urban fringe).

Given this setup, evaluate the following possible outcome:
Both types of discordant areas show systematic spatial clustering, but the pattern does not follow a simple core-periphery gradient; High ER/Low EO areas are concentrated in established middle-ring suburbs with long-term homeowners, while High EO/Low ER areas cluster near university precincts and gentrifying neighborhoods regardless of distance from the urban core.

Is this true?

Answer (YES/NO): NO